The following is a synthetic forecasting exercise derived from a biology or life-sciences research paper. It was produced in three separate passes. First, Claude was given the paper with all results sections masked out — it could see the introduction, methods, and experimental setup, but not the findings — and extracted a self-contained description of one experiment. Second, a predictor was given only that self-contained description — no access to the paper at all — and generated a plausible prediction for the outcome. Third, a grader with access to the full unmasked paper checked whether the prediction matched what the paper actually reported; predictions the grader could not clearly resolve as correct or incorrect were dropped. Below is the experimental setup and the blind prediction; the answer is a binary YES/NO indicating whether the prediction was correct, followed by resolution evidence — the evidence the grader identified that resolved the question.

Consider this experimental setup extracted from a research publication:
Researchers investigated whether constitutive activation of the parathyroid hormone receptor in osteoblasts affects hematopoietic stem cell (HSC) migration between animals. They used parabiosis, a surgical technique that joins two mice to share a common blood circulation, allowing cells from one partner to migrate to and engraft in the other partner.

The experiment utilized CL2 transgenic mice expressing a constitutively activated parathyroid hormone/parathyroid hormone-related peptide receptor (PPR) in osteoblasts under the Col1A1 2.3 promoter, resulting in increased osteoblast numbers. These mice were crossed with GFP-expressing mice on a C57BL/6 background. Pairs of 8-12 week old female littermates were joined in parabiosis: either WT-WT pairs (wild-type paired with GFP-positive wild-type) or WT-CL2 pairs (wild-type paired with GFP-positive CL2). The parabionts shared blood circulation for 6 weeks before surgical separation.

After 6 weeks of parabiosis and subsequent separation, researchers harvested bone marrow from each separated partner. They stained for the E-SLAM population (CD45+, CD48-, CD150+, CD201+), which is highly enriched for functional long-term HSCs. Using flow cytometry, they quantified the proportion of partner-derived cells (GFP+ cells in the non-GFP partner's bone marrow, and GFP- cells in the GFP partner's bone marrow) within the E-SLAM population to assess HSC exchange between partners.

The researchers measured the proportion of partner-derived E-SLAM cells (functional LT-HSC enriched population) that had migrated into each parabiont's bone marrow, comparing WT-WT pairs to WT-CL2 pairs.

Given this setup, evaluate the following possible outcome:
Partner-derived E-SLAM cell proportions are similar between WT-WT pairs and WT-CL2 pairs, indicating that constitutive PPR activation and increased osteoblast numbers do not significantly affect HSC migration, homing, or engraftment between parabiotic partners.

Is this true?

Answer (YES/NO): NO